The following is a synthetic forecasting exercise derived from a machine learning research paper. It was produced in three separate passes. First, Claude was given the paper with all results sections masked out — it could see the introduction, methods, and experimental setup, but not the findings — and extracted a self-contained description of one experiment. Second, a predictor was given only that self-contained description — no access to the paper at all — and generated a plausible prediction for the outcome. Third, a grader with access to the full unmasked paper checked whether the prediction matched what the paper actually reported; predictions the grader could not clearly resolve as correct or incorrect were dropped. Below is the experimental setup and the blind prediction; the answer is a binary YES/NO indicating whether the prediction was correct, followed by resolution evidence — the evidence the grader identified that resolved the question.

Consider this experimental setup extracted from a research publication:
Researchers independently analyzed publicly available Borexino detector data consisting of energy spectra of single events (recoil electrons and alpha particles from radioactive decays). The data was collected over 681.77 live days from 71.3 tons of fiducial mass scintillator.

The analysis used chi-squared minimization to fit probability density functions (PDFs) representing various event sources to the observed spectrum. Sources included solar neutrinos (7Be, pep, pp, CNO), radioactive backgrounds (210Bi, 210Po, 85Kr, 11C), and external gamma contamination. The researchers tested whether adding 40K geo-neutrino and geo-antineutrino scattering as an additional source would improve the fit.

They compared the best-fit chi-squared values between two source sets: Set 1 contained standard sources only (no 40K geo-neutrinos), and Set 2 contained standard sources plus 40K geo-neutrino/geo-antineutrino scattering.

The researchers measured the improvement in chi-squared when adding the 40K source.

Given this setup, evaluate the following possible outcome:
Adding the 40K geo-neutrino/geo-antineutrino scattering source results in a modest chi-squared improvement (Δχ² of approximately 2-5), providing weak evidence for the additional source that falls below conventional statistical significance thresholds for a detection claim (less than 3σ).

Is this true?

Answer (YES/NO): NO